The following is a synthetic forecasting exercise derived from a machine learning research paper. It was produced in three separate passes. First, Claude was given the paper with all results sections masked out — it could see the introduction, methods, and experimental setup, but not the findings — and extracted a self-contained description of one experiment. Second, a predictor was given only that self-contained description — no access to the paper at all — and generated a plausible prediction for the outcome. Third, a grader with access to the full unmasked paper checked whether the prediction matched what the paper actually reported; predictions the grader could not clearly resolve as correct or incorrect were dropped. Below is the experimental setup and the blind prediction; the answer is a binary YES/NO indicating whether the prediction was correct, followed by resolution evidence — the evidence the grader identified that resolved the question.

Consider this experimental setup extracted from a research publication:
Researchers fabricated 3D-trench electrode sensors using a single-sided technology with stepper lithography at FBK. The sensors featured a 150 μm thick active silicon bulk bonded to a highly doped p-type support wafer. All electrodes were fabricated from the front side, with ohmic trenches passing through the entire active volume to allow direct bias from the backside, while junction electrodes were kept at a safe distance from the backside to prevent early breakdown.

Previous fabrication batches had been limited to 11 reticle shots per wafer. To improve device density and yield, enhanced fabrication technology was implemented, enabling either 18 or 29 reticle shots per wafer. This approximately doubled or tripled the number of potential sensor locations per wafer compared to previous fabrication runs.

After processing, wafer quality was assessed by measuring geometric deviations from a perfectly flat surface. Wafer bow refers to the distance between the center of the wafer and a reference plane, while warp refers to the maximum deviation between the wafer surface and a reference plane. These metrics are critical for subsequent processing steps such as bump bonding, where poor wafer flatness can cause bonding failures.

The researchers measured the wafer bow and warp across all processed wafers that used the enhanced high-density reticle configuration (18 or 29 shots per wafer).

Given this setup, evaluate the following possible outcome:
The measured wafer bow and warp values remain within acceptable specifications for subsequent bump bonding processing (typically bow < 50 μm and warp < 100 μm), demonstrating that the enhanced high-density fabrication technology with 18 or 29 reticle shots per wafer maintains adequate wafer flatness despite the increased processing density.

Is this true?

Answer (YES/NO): YES